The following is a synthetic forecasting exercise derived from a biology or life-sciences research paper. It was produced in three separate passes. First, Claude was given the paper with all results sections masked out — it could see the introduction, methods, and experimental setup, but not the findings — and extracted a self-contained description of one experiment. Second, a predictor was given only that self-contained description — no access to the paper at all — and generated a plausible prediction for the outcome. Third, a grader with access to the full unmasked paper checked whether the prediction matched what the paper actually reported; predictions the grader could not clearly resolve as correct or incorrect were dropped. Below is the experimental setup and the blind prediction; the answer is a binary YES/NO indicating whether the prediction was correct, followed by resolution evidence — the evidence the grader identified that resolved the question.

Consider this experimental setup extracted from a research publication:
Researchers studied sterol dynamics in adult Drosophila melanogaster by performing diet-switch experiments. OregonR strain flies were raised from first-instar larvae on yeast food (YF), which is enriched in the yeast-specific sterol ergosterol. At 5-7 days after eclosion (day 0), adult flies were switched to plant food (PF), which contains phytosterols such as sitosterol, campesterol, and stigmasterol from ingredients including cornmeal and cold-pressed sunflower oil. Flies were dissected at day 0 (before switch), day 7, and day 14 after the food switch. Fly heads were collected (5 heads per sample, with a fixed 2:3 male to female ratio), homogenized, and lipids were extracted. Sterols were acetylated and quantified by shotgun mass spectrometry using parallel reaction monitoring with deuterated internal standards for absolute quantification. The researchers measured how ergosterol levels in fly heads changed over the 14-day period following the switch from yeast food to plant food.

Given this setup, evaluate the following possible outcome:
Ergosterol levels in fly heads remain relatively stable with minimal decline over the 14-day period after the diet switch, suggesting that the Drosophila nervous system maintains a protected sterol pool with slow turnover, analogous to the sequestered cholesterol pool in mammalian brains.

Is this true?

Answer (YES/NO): YES